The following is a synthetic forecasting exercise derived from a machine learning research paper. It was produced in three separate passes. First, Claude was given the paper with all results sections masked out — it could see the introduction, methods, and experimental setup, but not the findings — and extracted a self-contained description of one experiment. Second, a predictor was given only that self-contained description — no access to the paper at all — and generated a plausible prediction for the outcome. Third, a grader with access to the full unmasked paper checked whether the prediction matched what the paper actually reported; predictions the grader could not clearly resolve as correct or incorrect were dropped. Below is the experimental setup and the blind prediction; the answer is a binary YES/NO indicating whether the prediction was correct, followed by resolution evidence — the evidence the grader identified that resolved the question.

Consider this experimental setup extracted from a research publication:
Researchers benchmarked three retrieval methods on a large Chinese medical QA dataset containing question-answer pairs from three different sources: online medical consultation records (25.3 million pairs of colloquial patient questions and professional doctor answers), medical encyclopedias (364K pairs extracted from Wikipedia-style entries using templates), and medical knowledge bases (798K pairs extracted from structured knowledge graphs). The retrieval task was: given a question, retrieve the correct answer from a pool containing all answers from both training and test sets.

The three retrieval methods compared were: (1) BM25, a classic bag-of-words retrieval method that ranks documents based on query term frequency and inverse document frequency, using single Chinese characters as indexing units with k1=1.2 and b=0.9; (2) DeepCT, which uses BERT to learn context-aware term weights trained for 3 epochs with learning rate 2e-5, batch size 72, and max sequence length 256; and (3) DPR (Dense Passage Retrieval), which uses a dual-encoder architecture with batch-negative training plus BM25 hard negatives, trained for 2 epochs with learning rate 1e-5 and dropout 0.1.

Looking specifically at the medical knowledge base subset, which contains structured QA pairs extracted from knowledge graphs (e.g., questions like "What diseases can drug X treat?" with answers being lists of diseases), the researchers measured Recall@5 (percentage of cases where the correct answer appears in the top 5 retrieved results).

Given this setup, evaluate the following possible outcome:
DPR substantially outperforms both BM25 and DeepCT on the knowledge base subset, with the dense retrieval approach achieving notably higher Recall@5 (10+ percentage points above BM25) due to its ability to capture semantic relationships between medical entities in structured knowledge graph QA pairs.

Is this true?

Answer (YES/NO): NO